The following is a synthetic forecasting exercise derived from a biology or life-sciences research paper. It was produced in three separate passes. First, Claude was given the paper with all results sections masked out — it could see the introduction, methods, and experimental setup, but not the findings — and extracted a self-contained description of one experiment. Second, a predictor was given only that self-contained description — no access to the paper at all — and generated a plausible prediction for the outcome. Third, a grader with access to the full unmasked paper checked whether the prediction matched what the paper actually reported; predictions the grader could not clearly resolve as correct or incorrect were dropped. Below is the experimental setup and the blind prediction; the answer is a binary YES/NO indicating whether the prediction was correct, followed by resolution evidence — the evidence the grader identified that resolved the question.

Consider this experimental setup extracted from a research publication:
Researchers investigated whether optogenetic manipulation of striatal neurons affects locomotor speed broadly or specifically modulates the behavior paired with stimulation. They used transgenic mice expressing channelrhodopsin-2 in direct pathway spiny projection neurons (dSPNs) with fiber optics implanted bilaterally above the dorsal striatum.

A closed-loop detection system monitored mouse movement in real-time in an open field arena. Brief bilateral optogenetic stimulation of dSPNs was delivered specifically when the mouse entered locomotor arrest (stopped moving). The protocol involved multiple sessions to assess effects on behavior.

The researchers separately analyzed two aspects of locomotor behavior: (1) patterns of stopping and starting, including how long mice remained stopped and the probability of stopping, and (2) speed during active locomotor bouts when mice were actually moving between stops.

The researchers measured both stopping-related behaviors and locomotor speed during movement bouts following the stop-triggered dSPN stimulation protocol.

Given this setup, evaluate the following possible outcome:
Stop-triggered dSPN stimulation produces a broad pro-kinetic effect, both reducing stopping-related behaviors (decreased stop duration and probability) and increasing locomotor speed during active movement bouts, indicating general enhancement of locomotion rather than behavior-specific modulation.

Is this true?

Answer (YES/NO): NO